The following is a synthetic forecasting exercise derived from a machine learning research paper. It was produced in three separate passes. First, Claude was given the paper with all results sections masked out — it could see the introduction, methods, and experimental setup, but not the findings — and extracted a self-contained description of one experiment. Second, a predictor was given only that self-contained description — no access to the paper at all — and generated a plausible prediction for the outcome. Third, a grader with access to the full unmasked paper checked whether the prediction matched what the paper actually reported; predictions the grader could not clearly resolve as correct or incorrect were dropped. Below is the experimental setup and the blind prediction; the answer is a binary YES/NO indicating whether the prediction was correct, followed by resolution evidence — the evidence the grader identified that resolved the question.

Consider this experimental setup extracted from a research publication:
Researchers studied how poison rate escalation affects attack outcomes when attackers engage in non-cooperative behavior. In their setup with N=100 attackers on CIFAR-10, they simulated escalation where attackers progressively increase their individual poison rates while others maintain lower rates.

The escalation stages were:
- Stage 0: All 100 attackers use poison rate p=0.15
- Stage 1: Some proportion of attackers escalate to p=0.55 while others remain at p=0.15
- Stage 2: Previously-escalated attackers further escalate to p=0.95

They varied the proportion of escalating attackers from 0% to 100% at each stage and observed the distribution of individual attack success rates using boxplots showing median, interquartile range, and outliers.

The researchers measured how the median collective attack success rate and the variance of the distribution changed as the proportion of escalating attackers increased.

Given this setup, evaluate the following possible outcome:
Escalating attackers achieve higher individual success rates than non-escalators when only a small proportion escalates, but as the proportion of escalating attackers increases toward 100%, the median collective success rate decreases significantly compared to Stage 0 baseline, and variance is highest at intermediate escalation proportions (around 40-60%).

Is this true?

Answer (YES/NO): NO